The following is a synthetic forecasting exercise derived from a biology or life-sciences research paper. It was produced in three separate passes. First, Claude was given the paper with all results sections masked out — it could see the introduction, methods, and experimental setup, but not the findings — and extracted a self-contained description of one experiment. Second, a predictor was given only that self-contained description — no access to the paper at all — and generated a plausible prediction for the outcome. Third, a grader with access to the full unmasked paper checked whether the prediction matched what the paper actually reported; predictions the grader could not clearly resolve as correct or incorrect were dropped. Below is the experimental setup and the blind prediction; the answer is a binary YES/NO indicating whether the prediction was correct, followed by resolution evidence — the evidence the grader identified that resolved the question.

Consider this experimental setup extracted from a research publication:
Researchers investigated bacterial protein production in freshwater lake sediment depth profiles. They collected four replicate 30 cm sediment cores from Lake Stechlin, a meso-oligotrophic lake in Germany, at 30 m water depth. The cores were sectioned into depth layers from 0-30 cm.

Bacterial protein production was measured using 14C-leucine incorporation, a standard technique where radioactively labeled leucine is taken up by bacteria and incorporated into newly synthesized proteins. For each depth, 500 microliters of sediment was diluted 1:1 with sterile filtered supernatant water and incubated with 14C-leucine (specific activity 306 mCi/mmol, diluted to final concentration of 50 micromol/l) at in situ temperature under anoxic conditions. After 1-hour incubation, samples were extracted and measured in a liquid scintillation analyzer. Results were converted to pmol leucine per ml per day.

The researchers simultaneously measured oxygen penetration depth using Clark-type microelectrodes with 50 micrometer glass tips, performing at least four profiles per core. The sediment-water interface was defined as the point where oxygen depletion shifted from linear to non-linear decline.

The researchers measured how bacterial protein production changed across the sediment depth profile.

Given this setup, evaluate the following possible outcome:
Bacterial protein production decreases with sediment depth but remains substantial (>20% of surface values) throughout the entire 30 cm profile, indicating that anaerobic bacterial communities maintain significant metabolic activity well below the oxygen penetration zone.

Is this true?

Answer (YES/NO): NO